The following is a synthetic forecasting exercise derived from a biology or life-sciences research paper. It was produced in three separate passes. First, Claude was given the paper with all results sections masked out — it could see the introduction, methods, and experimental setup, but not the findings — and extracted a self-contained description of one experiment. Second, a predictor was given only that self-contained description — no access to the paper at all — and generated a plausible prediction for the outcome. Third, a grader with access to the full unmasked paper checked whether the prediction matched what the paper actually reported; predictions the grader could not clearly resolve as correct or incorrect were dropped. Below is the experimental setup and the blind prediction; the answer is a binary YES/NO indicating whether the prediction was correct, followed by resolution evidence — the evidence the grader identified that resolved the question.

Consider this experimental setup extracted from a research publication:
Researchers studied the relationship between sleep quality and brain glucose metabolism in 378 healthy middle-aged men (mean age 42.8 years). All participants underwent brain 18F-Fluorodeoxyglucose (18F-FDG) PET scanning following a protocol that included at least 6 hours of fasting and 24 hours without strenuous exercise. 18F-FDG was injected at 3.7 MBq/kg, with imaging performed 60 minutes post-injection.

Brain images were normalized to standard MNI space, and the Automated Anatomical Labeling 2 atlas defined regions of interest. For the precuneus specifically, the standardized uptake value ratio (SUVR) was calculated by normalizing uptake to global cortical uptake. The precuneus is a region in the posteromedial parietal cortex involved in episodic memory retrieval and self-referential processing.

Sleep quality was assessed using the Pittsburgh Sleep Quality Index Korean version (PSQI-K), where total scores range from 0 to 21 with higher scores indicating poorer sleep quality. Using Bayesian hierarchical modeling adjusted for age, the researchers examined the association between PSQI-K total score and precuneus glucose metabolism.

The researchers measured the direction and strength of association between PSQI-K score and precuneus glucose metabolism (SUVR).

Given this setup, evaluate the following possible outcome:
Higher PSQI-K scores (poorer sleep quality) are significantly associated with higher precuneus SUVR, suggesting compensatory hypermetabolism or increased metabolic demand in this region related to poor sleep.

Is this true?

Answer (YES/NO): NO